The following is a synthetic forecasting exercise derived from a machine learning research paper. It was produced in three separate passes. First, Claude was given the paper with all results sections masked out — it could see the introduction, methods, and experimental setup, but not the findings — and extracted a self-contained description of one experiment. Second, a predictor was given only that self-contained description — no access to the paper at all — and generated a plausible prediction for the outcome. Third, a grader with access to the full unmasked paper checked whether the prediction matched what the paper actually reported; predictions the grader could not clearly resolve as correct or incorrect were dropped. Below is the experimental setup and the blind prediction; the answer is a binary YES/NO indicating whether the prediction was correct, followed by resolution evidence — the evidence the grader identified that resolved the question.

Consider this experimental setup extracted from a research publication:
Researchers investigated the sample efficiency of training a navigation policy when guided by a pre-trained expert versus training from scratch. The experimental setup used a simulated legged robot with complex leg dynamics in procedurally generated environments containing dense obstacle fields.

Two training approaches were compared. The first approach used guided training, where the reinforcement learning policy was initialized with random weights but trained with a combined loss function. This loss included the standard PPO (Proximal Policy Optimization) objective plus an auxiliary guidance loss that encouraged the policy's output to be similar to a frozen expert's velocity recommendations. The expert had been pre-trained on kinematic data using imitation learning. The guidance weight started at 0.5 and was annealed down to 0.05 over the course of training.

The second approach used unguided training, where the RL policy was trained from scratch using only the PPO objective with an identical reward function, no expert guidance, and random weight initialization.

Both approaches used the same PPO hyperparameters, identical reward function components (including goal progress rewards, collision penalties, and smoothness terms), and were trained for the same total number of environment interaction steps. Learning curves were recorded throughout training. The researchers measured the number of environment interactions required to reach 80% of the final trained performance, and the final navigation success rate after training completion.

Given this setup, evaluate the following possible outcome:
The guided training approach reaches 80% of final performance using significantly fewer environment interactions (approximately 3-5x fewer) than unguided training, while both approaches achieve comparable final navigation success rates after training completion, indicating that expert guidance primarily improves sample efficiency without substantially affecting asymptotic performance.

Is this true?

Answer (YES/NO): NO